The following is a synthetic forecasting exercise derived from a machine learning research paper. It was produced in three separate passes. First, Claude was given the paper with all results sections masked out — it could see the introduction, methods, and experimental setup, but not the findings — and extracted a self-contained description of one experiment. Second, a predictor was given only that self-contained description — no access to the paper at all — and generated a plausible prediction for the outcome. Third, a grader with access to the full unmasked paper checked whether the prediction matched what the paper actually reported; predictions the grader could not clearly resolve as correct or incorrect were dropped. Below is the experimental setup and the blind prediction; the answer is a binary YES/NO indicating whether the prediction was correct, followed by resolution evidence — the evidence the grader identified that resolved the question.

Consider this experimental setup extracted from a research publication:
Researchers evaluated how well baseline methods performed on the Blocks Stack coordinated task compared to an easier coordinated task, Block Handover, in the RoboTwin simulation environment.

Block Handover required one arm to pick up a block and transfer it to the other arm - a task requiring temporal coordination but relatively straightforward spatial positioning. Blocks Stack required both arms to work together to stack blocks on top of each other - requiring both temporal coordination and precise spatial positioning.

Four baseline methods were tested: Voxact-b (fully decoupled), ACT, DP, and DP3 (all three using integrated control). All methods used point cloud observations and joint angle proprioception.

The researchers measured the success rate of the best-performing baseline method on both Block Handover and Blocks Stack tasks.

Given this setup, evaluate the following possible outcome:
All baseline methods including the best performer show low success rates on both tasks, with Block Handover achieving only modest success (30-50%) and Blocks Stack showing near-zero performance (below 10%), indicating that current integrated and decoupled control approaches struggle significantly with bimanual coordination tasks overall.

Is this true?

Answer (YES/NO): NO